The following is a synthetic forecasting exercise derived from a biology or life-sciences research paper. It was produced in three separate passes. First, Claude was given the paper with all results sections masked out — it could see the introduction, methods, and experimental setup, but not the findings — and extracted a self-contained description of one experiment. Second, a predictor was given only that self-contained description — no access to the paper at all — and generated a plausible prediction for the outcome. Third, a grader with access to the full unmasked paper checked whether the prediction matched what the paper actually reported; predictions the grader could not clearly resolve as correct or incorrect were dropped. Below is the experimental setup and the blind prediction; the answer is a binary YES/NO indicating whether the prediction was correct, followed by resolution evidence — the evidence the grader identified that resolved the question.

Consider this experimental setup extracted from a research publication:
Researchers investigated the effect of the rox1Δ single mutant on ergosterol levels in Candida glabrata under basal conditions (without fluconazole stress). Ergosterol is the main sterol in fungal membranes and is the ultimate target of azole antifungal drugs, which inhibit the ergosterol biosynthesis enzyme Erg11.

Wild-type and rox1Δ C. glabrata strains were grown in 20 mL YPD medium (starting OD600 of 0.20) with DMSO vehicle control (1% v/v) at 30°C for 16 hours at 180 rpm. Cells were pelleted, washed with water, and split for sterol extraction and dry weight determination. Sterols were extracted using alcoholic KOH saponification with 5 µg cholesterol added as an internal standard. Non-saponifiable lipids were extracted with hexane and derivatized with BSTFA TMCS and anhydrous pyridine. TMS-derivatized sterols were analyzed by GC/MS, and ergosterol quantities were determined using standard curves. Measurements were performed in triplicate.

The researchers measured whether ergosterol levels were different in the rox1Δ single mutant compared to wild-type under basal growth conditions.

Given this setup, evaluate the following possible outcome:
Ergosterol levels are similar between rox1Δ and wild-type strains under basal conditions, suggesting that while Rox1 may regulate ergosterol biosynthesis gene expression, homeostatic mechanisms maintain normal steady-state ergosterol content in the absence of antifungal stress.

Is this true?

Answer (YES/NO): YES